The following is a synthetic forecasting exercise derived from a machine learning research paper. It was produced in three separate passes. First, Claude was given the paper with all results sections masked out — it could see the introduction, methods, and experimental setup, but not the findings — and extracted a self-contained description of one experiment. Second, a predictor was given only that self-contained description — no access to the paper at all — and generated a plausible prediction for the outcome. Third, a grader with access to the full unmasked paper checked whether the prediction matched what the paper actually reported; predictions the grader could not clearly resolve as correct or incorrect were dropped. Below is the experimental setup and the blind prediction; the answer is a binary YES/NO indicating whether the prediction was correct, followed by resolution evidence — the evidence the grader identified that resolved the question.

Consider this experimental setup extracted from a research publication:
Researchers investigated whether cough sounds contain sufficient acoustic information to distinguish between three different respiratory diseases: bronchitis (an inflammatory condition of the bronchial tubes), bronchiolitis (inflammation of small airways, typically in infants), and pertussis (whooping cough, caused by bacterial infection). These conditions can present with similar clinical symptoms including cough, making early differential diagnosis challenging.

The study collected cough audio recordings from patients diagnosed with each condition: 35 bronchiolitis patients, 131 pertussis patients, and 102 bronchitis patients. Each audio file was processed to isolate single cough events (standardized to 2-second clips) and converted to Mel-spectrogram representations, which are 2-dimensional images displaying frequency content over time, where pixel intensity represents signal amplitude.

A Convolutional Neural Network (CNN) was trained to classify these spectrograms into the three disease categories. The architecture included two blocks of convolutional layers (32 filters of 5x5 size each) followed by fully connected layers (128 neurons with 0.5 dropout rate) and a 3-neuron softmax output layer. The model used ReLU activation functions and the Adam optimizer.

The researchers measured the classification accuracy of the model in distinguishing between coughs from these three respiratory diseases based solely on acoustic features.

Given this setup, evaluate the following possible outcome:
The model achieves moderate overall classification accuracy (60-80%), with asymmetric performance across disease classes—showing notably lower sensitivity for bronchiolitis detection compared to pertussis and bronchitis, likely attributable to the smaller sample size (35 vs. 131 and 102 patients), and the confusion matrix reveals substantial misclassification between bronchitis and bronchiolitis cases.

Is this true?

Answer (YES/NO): NO